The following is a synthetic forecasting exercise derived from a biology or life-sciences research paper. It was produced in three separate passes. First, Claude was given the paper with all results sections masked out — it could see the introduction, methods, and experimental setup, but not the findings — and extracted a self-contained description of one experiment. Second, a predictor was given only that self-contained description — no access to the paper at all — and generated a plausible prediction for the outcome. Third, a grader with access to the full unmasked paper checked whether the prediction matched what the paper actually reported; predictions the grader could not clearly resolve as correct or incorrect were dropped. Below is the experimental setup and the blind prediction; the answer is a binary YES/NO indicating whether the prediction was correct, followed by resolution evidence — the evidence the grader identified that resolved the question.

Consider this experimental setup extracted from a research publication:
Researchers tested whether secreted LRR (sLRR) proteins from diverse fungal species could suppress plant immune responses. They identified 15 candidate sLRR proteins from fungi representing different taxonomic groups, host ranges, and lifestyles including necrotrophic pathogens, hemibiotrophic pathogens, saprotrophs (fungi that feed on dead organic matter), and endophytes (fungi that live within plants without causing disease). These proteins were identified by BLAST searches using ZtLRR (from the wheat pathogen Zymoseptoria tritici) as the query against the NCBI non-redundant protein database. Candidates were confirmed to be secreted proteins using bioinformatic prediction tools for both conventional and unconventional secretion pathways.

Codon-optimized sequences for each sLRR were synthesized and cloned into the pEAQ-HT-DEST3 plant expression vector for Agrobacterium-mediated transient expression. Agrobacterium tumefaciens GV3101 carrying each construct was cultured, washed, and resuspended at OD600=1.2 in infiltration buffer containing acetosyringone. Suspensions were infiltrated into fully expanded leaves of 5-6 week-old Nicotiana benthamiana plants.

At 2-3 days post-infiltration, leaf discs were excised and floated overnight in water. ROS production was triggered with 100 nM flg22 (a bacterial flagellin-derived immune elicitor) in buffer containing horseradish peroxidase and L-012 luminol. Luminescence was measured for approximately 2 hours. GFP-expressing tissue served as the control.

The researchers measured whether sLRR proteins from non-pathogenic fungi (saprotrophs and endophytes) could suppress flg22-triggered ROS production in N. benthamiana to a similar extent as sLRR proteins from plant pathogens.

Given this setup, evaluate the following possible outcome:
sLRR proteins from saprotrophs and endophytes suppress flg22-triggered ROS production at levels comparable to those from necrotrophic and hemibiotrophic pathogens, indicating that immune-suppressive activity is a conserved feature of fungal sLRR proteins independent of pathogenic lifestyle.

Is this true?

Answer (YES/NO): NO